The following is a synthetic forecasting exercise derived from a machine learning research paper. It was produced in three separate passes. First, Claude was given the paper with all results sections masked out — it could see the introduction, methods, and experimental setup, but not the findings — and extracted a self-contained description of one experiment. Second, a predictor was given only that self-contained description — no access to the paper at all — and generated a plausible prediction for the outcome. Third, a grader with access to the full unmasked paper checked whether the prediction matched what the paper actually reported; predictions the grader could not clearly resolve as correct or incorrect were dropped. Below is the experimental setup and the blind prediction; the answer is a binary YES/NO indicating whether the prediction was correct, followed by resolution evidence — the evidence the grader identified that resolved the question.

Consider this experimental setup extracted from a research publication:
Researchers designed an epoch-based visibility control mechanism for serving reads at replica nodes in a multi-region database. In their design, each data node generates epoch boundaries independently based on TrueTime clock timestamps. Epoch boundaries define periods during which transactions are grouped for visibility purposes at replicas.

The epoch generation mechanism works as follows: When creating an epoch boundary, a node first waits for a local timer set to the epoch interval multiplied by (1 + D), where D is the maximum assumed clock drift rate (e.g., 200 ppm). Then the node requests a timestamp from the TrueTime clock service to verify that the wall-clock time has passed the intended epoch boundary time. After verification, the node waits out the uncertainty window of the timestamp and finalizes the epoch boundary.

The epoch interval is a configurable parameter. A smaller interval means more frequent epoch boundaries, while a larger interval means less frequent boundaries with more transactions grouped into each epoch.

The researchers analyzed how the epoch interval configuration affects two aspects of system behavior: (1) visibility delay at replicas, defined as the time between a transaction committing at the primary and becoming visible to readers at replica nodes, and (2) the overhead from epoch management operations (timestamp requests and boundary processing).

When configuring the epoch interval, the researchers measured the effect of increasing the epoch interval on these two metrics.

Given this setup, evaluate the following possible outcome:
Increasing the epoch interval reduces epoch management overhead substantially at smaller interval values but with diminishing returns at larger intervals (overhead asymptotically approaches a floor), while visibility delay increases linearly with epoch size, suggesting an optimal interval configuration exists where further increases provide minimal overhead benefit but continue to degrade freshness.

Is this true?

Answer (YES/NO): NO